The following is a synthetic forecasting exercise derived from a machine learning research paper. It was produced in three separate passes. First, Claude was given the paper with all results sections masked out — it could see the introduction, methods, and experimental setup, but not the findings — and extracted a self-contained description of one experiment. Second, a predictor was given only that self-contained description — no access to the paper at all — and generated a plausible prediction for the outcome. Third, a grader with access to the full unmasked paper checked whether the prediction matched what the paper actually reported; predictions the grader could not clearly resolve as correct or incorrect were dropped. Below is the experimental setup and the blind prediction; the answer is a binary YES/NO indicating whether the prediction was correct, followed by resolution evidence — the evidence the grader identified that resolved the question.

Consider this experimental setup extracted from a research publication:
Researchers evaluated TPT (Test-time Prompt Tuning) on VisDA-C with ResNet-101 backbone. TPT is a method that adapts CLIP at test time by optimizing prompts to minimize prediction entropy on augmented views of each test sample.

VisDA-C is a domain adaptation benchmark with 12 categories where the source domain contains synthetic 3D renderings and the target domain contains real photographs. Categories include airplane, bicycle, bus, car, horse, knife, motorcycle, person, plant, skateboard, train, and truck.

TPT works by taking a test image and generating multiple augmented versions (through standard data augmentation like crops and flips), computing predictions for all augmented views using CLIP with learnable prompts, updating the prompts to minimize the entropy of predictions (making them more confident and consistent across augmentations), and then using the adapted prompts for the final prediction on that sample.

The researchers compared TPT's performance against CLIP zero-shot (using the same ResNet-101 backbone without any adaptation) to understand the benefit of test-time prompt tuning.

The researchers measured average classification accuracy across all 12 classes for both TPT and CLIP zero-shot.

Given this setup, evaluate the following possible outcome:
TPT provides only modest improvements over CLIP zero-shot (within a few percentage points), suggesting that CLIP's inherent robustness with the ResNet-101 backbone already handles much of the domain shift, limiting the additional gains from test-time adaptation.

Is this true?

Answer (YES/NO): YES